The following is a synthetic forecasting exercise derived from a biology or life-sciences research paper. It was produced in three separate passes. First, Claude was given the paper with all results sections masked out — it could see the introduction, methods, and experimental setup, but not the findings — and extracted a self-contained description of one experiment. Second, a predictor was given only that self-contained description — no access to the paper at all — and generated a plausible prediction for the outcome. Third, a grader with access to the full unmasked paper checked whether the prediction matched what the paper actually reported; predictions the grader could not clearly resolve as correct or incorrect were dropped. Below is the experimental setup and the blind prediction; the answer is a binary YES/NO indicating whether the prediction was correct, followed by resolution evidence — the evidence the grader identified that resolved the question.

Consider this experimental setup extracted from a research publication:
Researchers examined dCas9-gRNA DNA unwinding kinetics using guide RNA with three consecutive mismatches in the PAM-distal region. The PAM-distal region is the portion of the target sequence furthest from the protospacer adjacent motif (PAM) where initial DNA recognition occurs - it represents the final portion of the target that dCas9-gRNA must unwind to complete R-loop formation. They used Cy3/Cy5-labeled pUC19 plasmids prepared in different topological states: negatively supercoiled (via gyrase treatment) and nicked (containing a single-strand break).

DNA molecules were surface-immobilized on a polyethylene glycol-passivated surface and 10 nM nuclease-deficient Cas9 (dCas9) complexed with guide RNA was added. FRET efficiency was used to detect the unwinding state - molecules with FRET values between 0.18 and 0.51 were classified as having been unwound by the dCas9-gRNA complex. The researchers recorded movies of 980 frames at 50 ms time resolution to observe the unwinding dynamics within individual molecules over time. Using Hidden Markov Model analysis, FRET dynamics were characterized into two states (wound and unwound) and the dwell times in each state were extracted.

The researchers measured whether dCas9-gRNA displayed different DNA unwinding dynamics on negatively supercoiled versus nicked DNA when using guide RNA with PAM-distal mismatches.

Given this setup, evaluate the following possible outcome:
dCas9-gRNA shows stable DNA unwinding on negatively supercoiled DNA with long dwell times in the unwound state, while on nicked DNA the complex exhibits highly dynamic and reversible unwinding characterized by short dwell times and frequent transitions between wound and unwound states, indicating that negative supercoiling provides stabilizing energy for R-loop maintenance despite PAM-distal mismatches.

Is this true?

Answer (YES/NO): NO